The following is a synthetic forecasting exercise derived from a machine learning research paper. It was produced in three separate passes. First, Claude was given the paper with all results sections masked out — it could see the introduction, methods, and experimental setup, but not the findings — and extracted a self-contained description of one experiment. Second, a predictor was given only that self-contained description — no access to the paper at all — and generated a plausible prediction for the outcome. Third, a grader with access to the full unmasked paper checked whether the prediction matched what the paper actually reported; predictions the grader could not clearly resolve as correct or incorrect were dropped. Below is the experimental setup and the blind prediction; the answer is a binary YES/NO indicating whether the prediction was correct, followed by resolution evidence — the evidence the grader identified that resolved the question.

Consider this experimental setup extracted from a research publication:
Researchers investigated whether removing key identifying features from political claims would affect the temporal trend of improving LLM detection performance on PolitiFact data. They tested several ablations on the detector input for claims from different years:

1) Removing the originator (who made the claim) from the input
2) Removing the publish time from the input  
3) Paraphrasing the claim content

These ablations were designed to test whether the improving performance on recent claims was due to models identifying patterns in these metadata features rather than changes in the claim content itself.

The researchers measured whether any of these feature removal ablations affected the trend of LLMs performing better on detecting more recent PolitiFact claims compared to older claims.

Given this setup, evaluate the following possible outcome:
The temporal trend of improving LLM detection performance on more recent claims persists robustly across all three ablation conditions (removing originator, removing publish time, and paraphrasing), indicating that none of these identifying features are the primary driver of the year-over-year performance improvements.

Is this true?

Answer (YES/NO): YES